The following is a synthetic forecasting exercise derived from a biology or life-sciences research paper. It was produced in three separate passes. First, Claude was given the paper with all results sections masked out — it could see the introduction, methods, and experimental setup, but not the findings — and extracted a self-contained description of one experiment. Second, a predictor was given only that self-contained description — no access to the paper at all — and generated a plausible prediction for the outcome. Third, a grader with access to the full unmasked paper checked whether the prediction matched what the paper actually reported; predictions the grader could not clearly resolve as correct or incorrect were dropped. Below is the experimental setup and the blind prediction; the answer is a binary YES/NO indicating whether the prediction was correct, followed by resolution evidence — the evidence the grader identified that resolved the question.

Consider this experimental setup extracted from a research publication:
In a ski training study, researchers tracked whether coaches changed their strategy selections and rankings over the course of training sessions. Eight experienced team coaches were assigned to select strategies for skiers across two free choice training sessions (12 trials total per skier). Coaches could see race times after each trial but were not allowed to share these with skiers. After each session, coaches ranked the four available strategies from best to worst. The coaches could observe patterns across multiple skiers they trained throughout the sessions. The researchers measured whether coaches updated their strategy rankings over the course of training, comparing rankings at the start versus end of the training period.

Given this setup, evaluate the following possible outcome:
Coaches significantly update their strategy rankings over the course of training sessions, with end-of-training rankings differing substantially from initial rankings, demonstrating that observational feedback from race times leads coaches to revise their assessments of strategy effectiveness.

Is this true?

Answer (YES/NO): NO